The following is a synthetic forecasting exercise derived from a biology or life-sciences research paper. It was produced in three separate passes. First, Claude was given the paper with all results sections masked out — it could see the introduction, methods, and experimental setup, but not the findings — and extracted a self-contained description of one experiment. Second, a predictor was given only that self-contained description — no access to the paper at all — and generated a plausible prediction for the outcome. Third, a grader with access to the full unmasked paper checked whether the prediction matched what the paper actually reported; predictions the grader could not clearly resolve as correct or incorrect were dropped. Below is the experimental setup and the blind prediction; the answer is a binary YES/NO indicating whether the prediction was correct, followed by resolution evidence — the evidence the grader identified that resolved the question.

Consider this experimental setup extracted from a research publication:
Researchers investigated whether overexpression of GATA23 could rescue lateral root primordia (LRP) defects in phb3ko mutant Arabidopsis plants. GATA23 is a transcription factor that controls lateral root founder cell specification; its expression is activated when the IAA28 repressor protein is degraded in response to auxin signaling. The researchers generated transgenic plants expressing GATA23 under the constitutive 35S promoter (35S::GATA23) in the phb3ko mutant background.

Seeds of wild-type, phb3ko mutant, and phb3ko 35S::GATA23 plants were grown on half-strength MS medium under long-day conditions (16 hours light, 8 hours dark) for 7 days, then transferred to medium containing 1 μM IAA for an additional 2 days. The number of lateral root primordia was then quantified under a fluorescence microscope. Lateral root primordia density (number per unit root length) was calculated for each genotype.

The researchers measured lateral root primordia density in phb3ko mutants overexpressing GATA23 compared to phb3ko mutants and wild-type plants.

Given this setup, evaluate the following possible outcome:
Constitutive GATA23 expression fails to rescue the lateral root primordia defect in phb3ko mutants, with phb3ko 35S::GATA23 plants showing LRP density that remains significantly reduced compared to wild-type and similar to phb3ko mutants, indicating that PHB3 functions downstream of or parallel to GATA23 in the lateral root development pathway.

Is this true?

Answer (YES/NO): NO